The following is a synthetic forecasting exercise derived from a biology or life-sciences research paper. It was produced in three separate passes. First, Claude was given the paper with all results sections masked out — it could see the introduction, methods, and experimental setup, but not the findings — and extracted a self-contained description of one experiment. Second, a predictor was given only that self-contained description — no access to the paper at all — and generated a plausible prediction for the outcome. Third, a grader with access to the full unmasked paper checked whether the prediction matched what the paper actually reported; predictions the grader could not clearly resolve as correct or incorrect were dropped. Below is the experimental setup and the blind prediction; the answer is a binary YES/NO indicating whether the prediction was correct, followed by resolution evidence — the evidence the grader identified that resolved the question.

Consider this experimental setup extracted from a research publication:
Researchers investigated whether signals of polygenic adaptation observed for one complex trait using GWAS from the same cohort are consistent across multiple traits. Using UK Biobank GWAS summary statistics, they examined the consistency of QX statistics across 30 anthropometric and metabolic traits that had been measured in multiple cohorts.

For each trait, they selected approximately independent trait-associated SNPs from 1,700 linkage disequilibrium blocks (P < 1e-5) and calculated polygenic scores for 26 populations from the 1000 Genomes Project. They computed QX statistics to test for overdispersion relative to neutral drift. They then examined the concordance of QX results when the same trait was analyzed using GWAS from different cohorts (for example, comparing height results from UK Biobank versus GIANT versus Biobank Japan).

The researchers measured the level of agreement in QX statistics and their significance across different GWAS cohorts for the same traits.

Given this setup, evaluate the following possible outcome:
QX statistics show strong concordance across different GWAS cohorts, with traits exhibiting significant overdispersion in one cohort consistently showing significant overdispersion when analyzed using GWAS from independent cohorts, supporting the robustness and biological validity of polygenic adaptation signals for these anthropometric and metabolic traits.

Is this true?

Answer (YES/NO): NO